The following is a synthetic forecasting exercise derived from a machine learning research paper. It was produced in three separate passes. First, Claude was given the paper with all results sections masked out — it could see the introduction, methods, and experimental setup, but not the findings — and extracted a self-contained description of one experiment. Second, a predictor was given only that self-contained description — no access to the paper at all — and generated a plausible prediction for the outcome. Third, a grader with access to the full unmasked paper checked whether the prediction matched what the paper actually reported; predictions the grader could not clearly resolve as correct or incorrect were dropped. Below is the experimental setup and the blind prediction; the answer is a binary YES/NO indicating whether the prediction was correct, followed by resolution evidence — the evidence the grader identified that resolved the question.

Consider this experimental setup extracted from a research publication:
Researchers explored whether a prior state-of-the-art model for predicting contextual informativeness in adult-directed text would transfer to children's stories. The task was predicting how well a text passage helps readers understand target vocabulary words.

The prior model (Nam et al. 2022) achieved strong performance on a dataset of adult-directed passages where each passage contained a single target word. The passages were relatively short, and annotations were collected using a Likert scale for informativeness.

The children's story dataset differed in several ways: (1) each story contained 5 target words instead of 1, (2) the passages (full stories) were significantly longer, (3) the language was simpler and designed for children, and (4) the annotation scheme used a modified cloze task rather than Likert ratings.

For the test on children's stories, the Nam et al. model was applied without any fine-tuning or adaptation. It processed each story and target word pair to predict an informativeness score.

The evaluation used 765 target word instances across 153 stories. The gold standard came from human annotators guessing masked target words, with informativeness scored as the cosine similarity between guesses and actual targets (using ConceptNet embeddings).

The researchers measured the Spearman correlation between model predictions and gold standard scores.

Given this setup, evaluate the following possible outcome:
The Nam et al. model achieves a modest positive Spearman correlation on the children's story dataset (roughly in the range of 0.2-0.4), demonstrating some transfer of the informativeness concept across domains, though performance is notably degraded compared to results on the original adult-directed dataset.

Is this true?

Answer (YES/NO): NO